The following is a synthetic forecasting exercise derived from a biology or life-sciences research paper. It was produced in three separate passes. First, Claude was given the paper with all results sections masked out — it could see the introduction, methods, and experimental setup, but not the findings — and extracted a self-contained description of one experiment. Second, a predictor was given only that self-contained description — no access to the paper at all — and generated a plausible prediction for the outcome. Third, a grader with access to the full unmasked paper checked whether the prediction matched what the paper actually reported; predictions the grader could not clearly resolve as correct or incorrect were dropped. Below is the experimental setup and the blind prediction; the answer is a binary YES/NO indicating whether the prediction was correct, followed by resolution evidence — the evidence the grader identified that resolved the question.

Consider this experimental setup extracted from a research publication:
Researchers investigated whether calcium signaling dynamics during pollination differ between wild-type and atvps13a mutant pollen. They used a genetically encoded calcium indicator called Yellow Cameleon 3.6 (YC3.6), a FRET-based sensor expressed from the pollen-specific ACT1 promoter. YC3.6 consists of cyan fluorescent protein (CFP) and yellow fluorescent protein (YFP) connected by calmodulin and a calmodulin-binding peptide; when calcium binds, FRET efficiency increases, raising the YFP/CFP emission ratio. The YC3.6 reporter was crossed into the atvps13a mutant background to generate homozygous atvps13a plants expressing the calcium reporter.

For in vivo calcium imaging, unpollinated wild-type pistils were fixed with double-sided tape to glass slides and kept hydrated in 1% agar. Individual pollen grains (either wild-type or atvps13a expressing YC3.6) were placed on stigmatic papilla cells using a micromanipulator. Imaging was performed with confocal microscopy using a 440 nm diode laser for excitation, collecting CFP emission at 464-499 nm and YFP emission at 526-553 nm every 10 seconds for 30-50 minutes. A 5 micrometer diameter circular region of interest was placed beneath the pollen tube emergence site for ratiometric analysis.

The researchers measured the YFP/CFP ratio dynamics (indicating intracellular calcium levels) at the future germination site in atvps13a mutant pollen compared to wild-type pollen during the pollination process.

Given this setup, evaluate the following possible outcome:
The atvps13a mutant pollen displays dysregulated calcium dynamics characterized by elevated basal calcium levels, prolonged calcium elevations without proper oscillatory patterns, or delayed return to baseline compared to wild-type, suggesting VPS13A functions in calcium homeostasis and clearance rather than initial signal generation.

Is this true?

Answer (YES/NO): NO